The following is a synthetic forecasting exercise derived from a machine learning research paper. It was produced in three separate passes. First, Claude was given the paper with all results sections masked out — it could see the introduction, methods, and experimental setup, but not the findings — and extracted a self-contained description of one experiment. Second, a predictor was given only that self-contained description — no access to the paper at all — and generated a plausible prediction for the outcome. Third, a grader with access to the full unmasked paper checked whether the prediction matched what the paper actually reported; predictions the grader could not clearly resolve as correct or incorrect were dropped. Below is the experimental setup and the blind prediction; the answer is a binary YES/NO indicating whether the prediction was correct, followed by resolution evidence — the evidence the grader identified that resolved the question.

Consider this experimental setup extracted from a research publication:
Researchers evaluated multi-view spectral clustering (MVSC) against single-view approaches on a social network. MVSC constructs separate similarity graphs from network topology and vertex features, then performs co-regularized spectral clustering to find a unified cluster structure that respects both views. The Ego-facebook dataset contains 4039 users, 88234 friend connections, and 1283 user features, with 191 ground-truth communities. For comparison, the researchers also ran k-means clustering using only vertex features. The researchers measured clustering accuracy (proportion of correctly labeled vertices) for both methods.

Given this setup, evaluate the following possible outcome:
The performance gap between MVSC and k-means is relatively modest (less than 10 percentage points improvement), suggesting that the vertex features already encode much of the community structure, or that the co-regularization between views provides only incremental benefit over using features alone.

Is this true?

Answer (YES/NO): NO